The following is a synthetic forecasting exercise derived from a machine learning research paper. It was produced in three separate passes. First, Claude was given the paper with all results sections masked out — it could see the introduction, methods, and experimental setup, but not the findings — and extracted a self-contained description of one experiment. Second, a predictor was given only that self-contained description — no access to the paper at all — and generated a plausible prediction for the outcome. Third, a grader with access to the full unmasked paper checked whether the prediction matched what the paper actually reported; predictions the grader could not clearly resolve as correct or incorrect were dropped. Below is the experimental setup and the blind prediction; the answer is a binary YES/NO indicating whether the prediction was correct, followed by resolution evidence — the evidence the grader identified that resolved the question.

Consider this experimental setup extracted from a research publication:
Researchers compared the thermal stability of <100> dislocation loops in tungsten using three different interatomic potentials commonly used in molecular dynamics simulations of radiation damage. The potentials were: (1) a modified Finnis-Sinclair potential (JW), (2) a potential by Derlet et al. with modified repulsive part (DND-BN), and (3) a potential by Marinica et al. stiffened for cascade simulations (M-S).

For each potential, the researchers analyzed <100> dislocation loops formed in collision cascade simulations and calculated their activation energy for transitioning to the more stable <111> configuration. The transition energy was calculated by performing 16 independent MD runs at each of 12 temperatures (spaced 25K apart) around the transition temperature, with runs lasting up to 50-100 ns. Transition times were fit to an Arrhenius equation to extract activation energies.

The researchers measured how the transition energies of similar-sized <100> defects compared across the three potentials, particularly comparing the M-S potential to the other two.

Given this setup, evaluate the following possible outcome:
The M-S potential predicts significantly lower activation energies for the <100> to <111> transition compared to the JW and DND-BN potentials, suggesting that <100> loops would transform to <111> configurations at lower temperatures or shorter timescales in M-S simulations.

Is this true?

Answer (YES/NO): NO